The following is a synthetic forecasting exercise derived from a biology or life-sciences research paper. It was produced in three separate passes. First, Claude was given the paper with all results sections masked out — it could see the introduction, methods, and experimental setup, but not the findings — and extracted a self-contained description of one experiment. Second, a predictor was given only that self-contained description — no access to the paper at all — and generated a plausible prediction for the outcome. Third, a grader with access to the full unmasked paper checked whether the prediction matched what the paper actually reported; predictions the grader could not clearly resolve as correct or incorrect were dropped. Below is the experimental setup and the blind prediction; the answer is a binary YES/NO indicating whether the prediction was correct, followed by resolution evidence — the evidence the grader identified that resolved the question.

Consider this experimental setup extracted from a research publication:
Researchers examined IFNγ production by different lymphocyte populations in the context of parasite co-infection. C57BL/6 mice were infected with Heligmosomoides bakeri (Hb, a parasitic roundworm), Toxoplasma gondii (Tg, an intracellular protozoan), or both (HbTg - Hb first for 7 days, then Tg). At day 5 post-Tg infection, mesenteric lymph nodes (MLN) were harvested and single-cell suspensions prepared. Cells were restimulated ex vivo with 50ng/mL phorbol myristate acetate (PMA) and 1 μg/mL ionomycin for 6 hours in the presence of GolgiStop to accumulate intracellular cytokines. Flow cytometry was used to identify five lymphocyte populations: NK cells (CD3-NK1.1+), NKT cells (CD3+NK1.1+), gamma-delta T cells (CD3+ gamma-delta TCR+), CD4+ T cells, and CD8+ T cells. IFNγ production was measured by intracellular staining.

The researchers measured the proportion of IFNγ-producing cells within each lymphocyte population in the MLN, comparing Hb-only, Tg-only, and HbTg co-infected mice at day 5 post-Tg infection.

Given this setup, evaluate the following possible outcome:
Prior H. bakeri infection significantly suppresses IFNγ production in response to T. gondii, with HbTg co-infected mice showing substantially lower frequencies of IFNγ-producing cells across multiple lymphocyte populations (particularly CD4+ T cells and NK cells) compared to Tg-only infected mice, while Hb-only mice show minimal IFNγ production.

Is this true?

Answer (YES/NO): NO